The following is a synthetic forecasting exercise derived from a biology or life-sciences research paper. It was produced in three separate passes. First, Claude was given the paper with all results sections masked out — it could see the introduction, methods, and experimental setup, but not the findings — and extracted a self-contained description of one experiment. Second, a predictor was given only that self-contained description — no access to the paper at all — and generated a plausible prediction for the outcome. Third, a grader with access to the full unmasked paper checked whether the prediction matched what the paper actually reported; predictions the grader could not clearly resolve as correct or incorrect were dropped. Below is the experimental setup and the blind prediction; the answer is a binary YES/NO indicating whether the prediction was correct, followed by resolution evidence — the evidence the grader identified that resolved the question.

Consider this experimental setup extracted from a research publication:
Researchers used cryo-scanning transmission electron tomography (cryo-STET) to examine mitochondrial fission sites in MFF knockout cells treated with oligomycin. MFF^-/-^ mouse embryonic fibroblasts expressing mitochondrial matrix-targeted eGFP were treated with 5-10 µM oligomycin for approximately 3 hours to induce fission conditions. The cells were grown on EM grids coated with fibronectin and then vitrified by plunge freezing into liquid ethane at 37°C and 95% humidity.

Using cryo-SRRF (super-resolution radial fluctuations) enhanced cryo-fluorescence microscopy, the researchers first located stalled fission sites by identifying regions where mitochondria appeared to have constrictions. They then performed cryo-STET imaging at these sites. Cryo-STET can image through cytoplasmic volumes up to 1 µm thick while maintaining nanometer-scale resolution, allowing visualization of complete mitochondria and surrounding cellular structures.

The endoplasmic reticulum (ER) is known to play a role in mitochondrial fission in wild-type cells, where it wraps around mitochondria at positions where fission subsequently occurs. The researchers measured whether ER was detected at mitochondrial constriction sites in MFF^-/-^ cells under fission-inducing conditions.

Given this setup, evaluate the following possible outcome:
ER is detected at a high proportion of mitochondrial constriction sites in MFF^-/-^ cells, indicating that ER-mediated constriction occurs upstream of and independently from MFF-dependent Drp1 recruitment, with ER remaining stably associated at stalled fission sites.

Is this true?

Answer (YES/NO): YES